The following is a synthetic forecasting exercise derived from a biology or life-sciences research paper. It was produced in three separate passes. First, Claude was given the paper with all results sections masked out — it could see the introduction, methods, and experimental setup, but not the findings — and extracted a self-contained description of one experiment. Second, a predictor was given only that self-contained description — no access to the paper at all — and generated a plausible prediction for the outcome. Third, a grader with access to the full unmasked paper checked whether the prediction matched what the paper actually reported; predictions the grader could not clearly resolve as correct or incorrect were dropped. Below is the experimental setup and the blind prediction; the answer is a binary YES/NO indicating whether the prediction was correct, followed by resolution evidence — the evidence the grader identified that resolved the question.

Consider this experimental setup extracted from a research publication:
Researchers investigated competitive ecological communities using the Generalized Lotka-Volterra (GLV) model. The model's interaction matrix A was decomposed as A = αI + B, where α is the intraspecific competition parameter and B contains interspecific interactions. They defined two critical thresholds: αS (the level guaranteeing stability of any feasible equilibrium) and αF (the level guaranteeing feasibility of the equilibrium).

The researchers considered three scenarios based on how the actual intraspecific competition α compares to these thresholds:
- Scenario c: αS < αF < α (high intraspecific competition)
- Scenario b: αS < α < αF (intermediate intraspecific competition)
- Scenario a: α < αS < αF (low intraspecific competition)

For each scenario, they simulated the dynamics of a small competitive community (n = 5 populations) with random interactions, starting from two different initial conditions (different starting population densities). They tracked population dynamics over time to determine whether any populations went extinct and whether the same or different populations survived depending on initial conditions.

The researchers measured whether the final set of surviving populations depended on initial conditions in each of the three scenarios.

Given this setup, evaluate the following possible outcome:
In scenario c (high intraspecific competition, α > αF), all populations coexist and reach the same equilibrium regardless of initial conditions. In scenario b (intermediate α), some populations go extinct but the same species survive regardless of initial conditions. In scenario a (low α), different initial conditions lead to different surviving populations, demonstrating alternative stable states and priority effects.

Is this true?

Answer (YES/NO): YES